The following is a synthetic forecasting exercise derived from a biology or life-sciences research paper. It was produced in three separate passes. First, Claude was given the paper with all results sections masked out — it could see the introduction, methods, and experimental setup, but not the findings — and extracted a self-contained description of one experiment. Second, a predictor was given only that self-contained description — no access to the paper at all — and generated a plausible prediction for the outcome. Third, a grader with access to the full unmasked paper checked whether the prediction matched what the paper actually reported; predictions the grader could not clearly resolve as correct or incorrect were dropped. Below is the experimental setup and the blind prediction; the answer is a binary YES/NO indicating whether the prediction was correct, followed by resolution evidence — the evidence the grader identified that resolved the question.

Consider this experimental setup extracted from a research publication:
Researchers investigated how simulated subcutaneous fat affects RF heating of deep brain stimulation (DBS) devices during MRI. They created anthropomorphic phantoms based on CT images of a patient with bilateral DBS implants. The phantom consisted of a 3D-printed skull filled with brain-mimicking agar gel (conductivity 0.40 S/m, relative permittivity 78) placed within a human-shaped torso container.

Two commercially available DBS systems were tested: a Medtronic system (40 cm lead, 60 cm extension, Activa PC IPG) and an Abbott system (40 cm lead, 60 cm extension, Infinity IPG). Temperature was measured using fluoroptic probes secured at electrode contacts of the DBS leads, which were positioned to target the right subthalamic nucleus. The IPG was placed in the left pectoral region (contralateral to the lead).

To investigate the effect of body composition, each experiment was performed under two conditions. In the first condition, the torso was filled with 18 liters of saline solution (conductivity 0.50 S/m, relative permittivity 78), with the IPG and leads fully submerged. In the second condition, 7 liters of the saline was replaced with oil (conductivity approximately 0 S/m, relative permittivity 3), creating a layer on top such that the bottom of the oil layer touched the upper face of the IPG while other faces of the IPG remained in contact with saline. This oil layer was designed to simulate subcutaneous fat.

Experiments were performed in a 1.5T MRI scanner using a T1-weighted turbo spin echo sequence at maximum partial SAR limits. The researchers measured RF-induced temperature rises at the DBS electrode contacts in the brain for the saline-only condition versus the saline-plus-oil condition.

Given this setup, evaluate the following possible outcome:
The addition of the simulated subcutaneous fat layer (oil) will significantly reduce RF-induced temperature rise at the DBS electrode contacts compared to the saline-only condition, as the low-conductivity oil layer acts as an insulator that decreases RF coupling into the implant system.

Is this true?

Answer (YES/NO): NO